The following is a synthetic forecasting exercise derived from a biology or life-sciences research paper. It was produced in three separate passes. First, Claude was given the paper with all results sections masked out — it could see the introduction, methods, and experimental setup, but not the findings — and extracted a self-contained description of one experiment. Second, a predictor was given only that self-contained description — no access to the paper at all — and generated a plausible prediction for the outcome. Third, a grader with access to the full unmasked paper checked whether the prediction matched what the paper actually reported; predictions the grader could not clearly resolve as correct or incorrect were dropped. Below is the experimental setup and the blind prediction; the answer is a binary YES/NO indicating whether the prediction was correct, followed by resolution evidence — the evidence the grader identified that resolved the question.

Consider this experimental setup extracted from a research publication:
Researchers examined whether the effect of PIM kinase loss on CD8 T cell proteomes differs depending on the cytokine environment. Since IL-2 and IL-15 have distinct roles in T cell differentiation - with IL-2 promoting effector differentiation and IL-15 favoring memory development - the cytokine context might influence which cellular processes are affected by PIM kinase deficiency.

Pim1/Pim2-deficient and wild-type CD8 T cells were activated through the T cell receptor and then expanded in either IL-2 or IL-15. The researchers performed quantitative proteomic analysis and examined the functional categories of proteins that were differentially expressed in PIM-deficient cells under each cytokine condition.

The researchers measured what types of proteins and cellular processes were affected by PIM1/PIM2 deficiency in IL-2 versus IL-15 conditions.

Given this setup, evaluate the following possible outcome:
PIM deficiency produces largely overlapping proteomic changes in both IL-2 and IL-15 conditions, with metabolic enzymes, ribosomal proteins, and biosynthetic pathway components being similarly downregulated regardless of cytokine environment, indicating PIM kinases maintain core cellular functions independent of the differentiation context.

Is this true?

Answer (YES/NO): NO